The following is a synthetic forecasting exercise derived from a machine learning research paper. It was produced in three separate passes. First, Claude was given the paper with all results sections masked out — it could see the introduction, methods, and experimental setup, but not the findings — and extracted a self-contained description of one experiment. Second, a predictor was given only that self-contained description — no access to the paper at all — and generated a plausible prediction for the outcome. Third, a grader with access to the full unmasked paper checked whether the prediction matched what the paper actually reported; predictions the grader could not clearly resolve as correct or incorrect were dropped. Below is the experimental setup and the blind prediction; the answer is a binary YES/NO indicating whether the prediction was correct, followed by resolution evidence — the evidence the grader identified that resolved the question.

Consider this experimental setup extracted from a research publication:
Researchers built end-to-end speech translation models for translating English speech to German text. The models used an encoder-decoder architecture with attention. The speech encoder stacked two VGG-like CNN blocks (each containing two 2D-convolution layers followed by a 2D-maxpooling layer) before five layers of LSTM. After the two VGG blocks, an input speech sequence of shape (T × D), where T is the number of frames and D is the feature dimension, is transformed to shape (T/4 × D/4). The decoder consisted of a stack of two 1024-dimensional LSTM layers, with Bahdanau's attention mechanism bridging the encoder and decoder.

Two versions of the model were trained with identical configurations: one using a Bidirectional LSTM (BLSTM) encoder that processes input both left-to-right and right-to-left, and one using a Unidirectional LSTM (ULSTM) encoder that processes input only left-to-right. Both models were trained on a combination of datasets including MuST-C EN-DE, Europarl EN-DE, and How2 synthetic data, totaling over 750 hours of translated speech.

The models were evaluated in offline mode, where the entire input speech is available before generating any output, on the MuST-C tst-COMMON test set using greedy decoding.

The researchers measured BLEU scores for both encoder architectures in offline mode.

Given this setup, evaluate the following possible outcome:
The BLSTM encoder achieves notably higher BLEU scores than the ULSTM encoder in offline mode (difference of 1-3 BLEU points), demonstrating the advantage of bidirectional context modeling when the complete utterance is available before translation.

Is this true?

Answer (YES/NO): NO